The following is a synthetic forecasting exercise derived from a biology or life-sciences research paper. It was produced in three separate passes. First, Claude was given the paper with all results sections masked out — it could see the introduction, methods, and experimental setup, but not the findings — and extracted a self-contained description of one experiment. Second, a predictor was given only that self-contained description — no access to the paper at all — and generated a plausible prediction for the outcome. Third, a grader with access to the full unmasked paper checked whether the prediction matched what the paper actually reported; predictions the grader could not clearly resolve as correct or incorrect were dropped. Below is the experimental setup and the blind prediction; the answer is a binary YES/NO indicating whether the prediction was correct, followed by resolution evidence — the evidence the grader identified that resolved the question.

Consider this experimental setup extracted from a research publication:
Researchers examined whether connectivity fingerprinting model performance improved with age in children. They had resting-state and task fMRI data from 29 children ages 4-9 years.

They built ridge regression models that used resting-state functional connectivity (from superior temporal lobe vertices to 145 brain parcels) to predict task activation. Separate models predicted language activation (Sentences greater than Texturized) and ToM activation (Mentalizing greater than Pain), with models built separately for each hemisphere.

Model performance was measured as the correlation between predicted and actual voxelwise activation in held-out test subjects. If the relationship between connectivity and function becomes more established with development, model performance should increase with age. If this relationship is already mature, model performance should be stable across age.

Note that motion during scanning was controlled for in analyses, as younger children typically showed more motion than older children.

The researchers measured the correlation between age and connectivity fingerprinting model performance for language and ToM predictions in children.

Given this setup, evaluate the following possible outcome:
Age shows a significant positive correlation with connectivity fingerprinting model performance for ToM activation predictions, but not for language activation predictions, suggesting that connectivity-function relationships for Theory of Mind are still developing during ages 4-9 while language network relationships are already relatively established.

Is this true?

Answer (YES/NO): NO